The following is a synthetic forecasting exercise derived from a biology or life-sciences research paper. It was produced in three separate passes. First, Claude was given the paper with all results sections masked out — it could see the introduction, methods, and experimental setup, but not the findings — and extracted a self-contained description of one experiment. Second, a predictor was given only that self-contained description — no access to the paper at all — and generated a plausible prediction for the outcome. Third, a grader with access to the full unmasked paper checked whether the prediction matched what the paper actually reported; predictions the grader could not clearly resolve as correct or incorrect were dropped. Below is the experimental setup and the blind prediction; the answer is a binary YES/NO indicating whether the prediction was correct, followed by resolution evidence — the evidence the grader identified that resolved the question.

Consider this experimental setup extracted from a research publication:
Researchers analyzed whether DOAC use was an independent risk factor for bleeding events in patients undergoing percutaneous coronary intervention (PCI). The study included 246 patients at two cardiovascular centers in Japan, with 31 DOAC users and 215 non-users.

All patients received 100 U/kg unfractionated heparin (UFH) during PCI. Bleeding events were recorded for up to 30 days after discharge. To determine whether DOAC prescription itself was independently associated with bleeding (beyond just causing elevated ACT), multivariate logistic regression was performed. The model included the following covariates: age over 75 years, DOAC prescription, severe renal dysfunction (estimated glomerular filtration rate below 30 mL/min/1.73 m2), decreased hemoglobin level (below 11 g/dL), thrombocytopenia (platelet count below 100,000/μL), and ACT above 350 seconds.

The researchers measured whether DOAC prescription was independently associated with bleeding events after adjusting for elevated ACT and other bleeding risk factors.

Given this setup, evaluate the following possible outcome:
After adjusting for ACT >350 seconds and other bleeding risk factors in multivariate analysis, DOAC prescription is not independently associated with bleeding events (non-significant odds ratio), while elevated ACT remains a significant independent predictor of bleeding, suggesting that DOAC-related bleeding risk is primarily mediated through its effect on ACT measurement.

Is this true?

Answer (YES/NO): NO